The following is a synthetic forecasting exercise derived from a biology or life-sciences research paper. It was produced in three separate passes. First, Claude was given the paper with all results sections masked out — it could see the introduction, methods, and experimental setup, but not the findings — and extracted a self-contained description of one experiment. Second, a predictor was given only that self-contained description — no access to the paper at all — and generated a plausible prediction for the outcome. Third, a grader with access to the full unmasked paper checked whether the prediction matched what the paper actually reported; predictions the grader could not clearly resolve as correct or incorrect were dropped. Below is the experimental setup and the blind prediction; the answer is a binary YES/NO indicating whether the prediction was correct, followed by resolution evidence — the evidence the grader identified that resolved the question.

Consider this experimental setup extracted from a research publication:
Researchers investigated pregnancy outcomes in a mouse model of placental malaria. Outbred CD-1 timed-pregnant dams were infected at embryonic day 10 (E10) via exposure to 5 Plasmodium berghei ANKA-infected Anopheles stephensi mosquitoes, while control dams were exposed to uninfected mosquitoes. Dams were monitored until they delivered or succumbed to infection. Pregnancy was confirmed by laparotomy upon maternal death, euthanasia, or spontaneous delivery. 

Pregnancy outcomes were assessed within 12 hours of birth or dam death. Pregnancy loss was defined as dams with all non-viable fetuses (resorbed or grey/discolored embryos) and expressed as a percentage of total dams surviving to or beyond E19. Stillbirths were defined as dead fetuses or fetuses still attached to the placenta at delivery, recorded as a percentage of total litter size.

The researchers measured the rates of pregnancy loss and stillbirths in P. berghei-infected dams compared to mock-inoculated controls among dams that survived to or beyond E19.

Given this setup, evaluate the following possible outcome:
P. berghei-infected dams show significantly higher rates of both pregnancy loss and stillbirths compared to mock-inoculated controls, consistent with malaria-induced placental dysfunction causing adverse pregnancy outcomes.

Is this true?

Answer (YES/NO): NO